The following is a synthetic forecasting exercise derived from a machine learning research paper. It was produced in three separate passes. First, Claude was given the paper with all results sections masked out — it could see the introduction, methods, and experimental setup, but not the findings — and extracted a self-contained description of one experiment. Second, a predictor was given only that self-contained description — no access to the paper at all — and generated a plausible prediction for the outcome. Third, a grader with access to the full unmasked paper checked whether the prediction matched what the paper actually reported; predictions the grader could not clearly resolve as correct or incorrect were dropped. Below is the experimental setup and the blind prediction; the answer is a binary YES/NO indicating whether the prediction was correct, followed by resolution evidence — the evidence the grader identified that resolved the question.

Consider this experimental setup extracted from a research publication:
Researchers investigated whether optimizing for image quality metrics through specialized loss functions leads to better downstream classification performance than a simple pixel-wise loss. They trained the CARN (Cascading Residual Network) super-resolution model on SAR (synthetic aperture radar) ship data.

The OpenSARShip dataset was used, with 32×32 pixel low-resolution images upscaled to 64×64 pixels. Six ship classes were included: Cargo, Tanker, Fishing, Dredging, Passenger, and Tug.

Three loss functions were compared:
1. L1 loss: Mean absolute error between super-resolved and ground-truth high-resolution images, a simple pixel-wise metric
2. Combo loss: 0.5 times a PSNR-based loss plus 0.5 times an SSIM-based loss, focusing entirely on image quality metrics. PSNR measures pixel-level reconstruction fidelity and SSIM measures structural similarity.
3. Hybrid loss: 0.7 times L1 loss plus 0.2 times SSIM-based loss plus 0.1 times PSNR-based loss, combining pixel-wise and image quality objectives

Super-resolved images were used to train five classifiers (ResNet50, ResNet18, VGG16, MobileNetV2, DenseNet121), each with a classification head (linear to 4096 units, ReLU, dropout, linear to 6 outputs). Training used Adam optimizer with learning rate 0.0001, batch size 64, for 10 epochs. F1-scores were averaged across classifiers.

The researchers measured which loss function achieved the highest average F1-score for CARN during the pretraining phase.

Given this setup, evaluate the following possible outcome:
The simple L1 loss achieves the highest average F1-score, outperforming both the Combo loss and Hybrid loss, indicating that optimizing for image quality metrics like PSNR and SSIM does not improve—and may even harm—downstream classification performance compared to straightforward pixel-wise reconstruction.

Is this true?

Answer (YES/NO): NO